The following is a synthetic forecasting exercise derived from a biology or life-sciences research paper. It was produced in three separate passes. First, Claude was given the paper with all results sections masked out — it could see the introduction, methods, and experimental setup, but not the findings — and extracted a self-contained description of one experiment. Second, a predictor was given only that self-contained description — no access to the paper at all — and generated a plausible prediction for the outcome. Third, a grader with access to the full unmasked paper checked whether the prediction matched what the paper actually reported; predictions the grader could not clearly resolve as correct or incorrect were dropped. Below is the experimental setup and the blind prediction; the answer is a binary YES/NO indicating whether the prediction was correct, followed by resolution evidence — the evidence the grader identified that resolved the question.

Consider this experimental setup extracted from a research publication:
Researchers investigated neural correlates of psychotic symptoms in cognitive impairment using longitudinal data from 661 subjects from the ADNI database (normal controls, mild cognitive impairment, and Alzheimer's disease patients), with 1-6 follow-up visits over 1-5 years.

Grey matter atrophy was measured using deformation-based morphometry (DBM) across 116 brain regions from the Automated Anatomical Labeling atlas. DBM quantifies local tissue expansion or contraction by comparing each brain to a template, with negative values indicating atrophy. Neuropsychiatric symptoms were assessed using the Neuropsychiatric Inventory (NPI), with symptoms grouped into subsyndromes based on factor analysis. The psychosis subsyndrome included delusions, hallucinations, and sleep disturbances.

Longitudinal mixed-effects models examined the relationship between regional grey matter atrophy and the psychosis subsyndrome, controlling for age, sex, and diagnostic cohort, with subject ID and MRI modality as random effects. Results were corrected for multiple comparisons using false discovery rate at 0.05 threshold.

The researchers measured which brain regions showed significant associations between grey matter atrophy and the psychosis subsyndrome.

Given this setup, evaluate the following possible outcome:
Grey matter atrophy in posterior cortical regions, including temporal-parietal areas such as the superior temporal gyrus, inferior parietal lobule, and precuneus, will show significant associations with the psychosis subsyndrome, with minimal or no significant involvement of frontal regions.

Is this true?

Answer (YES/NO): NO